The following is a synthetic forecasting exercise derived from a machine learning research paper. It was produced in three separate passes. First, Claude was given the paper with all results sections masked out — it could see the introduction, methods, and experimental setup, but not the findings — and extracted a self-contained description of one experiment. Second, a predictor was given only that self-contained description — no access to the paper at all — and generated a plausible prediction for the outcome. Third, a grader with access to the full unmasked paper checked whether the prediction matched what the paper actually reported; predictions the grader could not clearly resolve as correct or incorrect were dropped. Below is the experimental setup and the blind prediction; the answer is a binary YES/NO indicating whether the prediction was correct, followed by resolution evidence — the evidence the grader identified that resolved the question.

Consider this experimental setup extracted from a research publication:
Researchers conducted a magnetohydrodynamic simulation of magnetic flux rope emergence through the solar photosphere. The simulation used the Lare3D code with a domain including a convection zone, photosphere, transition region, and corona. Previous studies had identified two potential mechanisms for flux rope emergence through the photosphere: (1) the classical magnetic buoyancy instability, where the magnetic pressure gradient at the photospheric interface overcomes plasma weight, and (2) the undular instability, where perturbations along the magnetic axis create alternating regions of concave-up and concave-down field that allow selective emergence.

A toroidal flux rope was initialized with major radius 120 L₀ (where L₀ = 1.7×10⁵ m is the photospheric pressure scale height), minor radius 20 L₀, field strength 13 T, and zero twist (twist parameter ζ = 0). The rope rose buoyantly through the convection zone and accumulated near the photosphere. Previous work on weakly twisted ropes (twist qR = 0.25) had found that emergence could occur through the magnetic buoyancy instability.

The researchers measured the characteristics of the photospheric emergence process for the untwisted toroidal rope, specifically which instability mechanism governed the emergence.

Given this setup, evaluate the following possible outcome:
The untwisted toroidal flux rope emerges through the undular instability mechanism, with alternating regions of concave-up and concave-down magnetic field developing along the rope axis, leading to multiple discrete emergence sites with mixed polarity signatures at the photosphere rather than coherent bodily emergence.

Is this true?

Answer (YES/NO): YES